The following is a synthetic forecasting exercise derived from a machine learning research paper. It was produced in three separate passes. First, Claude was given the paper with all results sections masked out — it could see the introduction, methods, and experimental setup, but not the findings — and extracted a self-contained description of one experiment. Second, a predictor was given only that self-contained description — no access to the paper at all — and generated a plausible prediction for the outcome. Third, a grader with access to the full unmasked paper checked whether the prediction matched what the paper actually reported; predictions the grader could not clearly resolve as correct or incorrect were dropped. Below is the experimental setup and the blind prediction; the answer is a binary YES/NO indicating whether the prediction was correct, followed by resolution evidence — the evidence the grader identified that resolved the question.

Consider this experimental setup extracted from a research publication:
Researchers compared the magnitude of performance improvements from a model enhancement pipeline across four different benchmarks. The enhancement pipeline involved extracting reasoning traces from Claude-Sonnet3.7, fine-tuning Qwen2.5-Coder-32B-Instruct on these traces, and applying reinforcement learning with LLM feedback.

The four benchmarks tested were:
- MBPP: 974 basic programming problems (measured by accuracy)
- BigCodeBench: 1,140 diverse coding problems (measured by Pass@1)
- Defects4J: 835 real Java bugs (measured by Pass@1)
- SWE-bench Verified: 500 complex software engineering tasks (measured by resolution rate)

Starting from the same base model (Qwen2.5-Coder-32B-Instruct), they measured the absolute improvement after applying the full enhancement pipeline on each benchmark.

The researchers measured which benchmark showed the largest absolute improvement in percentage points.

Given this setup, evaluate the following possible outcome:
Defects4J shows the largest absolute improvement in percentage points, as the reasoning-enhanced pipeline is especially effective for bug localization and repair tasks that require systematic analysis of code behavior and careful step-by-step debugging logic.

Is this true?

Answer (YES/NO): NO